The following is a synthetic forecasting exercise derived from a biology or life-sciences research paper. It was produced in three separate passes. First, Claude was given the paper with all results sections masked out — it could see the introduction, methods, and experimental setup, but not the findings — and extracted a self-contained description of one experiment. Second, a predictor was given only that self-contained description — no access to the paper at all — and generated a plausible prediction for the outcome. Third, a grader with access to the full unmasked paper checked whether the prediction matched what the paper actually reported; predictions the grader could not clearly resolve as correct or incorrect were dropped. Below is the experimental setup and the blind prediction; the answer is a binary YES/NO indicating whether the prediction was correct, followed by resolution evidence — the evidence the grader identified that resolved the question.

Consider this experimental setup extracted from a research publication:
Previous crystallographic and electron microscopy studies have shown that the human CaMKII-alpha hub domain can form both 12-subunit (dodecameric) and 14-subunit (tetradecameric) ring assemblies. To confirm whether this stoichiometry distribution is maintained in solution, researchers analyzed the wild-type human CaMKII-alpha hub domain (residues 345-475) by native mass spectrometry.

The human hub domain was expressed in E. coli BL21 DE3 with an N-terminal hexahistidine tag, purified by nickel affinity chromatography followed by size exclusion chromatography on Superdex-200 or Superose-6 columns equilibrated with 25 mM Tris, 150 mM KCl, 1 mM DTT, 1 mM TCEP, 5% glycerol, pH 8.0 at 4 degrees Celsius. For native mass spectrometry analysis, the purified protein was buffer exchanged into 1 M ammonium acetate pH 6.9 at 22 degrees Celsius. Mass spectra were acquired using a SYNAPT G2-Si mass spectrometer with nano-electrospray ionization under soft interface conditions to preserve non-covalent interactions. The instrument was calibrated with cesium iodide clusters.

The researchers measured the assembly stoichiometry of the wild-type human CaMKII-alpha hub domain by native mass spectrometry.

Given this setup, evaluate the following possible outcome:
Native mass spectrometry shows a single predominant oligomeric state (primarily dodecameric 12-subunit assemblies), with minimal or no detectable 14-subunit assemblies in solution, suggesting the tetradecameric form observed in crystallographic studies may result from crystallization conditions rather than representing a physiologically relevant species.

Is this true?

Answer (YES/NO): NO